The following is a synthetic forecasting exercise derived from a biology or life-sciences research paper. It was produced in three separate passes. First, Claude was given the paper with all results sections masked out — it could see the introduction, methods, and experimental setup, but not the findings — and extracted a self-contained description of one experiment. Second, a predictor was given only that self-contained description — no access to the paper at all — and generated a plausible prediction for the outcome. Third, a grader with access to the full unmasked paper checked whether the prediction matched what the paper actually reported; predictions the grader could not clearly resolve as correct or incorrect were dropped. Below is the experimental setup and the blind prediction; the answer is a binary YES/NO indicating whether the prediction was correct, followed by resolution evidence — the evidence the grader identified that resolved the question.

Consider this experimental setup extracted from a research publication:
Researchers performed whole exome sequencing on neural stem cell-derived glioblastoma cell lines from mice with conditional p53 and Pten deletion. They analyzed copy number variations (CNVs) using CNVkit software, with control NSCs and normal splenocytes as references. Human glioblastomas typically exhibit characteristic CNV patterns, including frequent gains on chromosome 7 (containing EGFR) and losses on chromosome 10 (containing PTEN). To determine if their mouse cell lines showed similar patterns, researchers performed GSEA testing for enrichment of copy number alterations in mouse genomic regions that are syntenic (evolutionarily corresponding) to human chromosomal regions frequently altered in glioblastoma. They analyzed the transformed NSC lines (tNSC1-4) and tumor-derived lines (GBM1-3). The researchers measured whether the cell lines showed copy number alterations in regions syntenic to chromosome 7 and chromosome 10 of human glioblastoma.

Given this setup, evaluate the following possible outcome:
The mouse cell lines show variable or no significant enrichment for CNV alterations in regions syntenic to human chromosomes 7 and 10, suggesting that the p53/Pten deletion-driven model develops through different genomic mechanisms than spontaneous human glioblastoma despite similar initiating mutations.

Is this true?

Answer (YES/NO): NO